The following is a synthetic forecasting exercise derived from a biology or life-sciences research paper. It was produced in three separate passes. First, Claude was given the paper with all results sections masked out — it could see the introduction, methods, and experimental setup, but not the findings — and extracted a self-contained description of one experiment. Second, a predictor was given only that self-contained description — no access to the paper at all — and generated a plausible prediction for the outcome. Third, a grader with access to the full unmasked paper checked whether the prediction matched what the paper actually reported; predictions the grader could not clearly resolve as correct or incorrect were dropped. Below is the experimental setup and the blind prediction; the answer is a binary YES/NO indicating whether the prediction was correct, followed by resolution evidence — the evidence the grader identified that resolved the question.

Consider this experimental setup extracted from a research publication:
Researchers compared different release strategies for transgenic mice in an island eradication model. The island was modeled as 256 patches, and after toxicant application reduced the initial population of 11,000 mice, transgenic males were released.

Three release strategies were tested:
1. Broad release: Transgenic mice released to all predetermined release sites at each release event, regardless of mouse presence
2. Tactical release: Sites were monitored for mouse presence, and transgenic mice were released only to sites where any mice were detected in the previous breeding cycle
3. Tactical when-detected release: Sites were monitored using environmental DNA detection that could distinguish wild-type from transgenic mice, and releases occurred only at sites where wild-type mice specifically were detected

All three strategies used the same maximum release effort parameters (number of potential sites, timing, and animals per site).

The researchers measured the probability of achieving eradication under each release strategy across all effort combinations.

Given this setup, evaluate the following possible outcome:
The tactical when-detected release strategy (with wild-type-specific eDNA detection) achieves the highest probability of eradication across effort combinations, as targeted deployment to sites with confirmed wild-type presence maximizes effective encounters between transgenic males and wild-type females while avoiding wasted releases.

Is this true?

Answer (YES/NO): NO